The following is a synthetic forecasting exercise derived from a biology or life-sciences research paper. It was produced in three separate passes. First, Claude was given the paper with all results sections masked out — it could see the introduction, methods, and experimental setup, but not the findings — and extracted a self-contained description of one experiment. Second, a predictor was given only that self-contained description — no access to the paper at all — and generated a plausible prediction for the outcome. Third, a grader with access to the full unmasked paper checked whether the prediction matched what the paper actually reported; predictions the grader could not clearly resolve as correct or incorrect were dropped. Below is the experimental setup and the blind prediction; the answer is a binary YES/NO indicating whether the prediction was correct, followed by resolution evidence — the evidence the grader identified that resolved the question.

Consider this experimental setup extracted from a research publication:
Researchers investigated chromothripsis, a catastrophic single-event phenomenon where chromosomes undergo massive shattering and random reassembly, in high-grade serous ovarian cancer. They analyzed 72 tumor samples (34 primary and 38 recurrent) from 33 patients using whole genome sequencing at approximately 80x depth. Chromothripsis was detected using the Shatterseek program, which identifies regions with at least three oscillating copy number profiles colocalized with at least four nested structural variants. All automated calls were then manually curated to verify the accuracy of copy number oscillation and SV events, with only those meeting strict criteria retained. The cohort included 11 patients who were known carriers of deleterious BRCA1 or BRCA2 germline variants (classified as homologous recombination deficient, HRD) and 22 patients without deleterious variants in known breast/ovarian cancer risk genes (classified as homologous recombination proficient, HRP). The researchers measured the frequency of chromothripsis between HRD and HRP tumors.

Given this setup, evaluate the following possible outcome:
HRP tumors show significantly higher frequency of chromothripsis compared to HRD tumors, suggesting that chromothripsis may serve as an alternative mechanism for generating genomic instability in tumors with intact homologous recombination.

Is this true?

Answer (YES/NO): YES